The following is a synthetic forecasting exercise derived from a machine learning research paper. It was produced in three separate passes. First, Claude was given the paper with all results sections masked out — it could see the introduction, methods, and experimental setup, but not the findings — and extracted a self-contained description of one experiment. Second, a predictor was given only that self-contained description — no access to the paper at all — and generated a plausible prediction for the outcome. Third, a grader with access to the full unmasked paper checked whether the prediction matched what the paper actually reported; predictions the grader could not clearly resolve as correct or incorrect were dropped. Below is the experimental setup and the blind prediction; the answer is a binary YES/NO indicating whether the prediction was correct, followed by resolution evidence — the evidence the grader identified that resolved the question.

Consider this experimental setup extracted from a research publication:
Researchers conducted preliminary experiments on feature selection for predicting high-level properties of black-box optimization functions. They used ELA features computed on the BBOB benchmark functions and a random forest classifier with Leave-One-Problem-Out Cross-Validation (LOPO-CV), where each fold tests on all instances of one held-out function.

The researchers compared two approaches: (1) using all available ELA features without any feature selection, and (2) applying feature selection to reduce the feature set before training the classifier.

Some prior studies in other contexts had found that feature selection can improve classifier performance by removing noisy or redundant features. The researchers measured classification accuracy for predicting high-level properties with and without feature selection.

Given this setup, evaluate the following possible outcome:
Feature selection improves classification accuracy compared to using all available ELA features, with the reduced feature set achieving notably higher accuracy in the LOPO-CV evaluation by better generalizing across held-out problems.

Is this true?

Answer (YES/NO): NO